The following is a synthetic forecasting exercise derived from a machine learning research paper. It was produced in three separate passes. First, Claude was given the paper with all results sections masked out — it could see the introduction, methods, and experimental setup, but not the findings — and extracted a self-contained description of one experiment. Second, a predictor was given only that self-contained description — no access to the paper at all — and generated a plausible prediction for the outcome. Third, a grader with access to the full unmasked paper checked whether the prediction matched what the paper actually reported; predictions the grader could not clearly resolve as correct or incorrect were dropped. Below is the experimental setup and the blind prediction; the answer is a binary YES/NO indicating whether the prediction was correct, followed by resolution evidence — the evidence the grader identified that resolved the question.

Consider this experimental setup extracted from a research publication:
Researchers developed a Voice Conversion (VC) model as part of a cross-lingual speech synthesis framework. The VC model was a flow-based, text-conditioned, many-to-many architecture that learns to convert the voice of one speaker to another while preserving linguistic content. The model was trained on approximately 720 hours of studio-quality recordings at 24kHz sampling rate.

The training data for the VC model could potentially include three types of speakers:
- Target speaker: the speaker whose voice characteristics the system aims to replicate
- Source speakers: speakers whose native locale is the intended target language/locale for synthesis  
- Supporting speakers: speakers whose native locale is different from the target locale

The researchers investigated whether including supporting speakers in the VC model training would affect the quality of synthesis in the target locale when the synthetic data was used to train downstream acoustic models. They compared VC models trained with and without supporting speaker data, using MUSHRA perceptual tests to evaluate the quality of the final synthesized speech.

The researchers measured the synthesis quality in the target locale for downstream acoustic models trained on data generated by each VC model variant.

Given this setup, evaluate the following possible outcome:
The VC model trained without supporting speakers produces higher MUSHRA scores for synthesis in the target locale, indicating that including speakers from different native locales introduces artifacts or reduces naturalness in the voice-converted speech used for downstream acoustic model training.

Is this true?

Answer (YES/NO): NO